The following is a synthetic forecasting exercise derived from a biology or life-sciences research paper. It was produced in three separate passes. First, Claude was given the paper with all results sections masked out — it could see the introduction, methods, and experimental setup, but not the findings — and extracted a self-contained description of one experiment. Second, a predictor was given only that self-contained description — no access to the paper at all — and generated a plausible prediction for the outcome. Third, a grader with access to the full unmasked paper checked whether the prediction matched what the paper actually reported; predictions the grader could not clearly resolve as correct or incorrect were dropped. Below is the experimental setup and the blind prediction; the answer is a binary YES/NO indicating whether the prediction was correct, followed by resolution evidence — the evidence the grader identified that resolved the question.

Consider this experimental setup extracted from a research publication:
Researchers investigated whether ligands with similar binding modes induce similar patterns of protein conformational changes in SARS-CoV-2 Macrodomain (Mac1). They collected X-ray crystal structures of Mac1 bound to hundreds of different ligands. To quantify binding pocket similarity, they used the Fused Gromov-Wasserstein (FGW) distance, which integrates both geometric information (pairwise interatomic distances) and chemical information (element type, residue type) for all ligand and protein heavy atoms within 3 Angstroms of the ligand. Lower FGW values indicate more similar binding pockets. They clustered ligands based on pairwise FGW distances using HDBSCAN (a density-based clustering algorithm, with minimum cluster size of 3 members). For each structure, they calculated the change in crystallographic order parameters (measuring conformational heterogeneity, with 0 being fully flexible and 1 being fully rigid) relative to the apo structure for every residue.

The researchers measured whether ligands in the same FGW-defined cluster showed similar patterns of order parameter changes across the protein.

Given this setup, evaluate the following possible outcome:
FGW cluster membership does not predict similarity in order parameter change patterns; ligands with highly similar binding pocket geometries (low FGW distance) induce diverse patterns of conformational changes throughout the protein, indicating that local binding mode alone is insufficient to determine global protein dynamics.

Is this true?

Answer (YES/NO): NO